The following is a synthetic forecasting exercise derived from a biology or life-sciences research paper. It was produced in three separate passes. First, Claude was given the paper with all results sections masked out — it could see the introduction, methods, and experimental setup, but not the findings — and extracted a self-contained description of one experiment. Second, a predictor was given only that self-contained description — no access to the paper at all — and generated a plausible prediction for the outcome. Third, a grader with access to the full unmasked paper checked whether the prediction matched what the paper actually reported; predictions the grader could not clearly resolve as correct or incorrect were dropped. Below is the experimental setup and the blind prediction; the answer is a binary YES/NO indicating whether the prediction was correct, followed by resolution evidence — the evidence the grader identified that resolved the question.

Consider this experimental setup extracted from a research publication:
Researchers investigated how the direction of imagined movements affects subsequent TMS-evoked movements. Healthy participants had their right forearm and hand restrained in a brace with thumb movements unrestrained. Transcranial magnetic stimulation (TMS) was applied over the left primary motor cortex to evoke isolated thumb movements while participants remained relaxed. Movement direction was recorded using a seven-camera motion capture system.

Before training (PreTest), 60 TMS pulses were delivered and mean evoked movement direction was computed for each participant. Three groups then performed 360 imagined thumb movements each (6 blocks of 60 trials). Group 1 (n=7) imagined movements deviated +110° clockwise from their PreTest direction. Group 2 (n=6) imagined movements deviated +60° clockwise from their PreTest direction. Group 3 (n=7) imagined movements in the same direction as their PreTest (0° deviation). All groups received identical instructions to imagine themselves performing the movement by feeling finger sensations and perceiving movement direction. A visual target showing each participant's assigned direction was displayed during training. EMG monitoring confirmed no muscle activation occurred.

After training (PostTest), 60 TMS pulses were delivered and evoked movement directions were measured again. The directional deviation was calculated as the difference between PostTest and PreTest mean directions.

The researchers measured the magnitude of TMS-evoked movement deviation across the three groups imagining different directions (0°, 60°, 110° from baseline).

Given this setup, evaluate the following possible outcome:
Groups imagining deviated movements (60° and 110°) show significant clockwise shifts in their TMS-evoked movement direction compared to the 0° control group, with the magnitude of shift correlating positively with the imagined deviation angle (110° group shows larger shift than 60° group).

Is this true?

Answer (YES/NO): YES